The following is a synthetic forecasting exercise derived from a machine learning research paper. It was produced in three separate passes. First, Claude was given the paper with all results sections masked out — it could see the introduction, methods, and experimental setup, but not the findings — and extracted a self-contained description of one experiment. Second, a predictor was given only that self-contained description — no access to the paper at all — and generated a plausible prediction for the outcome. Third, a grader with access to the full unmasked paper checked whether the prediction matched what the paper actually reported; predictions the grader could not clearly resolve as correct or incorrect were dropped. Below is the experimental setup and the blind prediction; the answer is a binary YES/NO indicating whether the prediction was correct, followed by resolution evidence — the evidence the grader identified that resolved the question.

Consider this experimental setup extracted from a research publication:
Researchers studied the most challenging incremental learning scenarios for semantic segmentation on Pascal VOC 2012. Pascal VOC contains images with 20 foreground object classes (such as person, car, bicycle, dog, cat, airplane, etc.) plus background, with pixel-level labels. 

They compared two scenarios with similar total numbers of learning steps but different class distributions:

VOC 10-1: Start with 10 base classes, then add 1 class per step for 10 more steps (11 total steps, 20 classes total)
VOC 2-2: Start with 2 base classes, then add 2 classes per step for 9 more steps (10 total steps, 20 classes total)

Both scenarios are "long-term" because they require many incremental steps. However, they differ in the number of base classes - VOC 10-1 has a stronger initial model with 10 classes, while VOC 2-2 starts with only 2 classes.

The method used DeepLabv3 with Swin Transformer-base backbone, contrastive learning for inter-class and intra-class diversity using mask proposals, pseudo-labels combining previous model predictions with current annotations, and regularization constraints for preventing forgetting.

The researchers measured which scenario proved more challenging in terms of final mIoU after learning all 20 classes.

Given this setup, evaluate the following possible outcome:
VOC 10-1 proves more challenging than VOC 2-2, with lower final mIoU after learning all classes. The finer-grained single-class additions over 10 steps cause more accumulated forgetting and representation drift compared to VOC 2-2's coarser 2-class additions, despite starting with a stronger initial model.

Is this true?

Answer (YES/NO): NO